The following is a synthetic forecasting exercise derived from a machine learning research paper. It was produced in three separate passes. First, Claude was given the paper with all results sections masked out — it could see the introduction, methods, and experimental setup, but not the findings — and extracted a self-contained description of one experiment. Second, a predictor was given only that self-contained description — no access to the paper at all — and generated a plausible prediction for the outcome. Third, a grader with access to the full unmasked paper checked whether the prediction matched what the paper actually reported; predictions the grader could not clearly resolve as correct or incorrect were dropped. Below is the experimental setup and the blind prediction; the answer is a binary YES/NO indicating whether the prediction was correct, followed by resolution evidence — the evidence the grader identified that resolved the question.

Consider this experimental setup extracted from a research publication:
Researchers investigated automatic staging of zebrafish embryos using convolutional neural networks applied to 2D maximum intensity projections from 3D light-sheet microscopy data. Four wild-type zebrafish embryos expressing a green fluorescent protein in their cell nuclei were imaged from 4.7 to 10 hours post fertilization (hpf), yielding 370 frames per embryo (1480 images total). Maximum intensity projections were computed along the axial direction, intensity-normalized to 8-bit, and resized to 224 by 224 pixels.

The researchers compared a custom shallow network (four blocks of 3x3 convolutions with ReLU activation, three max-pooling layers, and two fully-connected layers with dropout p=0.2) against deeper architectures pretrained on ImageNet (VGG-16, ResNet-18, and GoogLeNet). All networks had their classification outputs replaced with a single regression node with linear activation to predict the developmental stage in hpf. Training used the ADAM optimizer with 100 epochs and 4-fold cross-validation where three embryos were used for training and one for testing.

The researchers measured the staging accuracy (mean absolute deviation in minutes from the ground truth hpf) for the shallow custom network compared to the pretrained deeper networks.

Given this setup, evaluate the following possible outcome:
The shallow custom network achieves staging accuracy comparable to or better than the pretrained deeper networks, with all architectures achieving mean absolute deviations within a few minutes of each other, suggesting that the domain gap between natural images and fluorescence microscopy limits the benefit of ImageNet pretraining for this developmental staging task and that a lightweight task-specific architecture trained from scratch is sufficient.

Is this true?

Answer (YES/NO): NO